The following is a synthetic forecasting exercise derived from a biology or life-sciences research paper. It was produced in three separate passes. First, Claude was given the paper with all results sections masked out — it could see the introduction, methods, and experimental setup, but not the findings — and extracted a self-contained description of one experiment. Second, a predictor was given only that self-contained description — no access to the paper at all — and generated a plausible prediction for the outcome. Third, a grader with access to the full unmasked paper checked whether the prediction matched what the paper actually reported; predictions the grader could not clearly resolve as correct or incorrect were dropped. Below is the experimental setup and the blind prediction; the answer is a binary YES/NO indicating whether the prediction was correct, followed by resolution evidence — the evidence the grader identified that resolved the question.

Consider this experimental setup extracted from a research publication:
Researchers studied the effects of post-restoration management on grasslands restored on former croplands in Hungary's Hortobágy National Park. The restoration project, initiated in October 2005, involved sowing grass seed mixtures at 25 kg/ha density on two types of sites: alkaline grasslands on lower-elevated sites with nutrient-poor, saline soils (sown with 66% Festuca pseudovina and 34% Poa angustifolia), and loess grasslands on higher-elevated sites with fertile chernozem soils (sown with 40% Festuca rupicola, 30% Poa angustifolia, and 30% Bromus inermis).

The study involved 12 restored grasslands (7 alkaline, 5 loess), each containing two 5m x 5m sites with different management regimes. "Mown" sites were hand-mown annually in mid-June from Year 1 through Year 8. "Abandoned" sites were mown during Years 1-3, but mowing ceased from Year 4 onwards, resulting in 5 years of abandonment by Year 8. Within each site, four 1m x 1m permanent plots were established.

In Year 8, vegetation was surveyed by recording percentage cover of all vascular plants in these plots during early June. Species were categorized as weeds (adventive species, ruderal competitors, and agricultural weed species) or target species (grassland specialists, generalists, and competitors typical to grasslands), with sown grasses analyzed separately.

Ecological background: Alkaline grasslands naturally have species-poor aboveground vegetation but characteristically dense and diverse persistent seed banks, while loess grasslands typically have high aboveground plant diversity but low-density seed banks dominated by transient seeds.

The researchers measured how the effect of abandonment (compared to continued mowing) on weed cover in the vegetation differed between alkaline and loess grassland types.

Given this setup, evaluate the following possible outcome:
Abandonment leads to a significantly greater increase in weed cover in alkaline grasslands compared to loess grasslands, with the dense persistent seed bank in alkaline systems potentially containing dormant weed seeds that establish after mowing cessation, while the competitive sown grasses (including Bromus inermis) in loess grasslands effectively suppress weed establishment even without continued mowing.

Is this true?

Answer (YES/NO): NO